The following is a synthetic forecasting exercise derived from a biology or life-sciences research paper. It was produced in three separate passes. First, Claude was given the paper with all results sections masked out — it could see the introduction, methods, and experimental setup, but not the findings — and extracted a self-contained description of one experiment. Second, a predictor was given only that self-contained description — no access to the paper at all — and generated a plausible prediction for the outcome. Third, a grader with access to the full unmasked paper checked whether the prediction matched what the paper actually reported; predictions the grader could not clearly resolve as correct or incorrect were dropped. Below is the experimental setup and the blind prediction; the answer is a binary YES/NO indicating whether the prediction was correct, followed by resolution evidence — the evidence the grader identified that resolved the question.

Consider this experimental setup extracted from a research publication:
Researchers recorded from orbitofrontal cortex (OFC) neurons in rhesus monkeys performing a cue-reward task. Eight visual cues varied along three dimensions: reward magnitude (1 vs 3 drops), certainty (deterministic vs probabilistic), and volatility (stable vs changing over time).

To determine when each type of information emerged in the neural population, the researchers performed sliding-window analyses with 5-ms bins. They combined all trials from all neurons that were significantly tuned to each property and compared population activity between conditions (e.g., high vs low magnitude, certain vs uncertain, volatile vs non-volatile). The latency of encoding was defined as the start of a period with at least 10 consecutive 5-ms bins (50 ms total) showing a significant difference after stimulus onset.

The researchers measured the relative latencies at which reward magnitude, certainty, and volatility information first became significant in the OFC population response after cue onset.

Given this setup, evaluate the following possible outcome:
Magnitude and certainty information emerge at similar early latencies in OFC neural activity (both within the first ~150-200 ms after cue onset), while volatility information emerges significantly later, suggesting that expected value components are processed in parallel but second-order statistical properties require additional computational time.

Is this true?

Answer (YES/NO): NO